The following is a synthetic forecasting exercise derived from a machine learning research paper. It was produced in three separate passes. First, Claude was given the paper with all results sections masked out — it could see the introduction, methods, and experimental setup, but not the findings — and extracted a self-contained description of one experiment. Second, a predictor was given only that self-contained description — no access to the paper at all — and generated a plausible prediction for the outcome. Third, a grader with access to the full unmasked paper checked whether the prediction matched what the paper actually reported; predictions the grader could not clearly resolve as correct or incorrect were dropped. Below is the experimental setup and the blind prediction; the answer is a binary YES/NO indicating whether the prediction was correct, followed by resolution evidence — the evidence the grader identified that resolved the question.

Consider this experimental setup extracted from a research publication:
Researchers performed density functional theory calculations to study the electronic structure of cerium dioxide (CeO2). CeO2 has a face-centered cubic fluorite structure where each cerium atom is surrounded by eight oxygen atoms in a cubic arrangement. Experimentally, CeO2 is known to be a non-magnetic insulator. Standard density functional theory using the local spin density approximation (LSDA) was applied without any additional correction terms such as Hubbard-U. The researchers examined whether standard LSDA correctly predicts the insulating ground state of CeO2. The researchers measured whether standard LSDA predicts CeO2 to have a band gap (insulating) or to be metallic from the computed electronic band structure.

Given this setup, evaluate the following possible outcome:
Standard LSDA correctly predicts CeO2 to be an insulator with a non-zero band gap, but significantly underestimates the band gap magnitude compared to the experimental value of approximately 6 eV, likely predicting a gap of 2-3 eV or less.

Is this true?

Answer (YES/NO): NO